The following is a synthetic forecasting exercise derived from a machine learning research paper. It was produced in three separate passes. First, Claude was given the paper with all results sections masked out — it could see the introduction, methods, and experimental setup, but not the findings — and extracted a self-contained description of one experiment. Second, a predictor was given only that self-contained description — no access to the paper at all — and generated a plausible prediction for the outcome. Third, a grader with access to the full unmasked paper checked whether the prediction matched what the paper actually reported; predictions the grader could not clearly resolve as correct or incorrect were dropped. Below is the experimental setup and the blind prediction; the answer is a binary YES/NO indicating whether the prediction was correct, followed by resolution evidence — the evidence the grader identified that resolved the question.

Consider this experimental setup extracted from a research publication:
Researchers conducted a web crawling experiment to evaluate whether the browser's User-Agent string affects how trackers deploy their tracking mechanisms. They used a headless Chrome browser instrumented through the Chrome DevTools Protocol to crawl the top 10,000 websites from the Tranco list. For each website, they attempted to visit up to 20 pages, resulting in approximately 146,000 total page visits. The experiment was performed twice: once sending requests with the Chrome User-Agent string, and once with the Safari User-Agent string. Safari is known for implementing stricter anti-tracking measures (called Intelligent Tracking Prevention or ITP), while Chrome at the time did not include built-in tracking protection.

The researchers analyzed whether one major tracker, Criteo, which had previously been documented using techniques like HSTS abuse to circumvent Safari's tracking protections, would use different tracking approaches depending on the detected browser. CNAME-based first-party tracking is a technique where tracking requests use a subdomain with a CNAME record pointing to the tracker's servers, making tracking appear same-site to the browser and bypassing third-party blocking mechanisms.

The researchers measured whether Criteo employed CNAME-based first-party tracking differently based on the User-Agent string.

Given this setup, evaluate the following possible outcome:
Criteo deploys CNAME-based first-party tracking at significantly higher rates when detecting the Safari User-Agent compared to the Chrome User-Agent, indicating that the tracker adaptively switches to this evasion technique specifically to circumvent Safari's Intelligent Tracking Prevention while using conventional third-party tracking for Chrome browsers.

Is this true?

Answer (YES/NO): YES